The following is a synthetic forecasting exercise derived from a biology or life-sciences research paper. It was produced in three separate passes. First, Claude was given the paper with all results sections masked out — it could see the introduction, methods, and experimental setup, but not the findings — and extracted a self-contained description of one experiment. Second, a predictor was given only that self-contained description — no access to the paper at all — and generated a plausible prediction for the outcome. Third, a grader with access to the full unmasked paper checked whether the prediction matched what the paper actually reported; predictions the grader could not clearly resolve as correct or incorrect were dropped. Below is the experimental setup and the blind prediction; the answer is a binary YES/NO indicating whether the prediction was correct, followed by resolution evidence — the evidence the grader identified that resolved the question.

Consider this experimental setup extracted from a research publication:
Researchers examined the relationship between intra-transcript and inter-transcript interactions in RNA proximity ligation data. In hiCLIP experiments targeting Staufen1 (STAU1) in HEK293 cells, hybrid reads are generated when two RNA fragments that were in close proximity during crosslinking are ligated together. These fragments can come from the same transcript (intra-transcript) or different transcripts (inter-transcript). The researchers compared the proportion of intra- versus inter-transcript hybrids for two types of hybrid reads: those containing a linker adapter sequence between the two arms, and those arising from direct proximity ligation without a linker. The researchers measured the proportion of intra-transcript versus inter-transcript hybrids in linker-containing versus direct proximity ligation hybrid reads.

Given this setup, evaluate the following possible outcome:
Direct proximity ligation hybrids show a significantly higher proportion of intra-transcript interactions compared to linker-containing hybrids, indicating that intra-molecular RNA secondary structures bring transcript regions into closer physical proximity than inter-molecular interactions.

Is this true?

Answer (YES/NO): NO